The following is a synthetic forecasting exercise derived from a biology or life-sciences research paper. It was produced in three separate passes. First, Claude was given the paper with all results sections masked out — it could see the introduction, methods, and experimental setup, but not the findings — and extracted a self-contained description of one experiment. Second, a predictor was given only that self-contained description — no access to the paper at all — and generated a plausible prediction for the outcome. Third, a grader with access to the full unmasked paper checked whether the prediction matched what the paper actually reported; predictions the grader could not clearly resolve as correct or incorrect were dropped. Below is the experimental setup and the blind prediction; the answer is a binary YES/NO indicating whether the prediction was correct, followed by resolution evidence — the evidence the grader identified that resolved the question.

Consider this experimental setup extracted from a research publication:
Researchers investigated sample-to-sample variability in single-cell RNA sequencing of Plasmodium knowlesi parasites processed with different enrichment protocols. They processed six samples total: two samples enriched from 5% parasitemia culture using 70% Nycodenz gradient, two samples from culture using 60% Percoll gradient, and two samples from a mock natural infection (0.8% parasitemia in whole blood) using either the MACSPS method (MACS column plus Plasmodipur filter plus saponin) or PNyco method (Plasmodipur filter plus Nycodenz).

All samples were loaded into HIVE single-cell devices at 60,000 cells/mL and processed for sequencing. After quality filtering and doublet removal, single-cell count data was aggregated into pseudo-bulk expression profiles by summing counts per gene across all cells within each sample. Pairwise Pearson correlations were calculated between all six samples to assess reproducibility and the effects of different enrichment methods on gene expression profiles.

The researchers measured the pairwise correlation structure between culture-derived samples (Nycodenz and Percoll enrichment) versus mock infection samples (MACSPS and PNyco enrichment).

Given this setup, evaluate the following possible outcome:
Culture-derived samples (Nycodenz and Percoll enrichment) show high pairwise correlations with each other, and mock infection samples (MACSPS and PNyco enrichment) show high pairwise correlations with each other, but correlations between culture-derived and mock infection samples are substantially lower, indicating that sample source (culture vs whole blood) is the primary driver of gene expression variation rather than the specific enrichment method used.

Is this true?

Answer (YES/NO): NO